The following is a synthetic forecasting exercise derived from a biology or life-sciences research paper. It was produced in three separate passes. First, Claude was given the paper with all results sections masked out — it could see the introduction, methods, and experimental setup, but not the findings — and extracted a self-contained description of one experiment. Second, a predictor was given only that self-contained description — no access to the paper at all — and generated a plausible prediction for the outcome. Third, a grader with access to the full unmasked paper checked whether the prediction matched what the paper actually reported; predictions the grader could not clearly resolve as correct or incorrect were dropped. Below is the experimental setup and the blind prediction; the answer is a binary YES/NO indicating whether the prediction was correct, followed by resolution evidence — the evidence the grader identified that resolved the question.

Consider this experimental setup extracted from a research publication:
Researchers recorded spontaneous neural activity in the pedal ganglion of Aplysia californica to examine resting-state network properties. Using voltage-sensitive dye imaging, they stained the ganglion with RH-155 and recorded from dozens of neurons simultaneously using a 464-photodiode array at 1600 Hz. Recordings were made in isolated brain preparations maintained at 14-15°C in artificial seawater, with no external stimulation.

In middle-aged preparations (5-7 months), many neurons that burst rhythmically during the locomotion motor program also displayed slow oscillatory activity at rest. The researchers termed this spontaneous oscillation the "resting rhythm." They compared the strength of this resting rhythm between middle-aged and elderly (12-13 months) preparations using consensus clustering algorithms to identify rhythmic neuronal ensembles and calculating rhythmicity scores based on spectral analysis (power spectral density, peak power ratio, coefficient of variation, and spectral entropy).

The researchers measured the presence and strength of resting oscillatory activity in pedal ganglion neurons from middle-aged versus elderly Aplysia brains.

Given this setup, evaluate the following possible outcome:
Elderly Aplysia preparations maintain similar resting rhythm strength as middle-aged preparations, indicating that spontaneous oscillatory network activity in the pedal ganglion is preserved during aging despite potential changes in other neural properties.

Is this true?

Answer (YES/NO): NO